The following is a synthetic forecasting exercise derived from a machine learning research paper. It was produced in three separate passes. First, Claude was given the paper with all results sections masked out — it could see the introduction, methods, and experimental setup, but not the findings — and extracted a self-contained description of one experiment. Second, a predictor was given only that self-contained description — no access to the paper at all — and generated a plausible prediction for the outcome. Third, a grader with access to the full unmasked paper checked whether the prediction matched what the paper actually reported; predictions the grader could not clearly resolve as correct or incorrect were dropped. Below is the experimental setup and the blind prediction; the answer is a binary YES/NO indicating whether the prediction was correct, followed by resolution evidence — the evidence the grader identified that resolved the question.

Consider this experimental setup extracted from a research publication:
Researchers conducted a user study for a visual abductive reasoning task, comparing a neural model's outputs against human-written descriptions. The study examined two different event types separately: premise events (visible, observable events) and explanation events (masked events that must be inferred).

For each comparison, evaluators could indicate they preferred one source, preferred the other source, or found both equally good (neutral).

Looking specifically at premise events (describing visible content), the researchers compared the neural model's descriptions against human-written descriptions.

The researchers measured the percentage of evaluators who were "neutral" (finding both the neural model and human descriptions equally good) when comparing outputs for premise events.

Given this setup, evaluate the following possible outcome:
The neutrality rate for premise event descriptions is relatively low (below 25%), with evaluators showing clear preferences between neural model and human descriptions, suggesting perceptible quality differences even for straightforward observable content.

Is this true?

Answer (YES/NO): NO